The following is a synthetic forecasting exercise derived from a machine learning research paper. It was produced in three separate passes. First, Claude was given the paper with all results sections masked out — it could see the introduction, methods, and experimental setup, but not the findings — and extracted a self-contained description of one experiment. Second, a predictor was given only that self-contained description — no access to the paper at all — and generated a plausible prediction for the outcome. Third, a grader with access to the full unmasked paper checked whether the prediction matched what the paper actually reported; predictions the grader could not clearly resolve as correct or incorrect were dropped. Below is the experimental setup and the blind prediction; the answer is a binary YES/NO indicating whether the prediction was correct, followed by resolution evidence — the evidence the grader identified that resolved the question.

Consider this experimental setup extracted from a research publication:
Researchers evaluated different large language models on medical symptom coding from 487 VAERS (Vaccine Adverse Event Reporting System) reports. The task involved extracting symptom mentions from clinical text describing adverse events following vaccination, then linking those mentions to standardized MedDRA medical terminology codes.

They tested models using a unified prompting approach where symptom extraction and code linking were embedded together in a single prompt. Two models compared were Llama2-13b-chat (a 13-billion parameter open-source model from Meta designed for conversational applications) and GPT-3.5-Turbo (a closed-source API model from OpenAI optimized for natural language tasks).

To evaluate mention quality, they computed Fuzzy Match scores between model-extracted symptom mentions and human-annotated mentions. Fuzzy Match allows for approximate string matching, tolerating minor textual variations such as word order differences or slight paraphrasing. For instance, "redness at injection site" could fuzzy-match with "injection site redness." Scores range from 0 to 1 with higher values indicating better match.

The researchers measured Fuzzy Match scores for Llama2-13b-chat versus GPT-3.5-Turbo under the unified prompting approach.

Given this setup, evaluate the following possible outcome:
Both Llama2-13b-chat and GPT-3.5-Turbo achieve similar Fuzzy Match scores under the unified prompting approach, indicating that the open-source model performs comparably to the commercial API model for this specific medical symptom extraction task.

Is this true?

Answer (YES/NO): YES